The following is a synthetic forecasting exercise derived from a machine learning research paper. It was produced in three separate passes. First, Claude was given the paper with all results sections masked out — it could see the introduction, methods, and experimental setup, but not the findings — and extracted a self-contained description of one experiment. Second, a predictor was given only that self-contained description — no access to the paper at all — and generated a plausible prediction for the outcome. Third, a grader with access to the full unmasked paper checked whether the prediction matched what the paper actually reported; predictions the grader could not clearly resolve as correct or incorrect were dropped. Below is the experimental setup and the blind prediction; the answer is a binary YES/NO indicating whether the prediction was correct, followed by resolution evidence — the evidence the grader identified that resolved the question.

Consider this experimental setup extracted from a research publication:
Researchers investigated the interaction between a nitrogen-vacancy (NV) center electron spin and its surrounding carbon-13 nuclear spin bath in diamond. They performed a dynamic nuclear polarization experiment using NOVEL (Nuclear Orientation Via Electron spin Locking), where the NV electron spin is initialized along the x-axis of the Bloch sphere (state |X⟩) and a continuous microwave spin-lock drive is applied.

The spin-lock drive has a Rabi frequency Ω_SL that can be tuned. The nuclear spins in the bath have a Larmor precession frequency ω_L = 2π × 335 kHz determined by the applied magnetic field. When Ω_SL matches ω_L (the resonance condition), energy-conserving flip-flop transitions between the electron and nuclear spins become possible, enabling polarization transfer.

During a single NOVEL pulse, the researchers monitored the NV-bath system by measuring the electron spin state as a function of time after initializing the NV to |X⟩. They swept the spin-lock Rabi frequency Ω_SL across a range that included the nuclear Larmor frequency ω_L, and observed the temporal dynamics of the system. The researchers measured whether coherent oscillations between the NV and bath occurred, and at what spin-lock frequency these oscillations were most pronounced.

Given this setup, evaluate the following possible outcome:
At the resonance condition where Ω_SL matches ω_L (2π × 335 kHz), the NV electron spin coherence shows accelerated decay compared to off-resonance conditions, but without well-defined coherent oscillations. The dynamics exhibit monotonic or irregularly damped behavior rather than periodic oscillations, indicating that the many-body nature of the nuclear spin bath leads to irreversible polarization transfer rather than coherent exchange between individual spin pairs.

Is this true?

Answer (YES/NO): NO